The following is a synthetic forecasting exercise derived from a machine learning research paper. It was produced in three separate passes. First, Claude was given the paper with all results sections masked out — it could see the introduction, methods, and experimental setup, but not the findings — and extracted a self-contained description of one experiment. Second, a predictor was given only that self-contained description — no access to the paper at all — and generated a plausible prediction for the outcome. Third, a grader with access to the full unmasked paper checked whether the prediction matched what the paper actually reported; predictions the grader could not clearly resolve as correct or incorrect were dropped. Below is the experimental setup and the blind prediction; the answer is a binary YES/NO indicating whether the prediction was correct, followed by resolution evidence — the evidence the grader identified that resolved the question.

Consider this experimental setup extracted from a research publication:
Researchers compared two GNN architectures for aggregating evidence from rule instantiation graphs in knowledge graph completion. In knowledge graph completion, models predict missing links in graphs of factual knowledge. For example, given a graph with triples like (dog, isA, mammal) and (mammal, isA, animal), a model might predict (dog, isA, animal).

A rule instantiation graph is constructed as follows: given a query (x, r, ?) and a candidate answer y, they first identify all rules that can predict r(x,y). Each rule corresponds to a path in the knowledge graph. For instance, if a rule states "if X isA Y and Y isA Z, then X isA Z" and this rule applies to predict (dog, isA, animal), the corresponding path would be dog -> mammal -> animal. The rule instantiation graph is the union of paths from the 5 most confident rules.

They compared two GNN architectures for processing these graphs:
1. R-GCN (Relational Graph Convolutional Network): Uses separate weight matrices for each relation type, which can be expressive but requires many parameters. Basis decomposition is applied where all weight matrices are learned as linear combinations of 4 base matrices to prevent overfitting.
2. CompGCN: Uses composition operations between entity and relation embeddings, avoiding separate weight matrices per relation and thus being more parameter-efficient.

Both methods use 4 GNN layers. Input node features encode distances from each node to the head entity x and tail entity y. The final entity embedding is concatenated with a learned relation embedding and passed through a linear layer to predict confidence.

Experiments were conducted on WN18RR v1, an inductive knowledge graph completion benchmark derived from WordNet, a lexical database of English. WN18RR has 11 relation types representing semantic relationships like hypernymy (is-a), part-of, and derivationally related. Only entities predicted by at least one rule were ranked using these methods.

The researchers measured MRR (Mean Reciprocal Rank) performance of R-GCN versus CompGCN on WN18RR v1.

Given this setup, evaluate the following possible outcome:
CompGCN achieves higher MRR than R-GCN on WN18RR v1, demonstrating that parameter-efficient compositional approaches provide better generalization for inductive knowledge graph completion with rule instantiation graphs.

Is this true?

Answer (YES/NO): NO